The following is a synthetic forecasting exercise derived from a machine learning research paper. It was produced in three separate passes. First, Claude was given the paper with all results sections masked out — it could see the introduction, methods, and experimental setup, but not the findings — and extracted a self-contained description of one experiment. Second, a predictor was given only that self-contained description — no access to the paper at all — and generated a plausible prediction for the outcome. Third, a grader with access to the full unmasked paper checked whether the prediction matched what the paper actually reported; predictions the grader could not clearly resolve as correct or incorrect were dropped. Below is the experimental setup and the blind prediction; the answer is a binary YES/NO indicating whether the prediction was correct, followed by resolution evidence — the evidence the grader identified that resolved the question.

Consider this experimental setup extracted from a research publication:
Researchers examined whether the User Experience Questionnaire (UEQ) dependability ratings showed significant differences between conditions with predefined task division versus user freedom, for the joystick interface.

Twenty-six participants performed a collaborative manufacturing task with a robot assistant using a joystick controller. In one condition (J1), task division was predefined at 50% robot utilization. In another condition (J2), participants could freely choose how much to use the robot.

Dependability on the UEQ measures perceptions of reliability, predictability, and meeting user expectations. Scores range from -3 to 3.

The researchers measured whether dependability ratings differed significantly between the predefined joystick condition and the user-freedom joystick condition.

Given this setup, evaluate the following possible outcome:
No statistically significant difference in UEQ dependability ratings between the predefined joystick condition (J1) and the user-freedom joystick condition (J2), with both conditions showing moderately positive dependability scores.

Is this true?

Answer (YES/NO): NO